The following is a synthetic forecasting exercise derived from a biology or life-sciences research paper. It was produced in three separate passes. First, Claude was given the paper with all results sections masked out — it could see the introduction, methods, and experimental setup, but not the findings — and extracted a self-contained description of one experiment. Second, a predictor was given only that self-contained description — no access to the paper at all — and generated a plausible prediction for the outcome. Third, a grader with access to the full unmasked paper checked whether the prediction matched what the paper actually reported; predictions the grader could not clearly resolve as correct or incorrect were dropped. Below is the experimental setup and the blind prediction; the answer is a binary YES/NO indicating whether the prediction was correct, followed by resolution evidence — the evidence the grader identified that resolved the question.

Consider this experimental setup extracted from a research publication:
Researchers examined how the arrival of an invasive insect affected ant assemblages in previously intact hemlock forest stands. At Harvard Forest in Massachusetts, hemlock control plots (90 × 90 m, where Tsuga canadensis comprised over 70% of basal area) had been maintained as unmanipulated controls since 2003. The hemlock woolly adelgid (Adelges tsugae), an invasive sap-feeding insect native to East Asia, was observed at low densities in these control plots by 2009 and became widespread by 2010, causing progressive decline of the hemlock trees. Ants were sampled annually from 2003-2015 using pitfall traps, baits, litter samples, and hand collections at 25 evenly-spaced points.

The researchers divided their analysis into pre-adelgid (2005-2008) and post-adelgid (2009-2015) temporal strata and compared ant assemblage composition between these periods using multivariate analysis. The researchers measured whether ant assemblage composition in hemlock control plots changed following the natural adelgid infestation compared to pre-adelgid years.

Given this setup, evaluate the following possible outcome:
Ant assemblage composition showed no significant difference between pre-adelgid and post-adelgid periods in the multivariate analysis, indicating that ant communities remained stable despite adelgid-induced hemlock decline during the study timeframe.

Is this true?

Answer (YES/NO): NO